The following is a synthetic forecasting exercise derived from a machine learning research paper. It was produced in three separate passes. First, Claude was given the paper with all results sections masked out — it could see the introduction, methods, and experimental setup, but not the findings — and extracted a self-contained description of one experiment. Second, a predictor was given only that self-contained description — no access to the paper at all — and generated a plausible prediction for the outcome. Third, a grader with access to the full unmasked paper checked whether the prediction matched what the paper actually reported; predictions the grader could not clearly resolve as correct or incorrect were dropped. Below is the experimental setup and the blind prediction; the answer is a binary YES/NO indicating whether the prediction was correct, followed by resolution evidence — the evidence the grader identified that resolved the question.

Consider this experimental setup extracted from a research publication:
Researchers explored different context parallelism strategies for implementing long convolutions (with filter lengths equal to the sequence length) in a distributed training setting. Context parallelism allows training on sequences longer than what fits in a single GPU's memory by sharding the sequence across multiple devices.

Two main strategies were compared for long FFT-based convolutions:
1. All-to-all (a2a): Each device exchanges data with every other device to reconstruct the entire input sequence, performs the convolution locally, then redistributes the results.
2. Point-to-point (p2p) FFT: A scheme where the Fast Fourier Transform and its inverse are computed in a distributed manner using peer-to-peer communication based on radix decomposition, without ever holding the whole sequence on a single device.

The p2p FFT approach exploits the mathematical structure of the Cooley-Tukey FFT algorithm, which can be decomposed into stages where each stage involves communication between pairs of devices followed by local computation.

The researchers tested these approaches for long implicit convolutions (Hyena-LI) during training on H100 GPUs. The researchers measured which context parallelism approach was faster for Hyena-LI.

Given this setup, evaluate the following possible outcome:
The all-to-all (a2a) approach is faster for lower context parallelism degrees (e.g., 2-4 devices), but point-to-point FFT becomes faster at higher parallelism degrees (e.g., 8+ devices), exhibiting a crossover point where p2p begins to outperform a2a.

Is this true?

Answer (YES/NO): NO